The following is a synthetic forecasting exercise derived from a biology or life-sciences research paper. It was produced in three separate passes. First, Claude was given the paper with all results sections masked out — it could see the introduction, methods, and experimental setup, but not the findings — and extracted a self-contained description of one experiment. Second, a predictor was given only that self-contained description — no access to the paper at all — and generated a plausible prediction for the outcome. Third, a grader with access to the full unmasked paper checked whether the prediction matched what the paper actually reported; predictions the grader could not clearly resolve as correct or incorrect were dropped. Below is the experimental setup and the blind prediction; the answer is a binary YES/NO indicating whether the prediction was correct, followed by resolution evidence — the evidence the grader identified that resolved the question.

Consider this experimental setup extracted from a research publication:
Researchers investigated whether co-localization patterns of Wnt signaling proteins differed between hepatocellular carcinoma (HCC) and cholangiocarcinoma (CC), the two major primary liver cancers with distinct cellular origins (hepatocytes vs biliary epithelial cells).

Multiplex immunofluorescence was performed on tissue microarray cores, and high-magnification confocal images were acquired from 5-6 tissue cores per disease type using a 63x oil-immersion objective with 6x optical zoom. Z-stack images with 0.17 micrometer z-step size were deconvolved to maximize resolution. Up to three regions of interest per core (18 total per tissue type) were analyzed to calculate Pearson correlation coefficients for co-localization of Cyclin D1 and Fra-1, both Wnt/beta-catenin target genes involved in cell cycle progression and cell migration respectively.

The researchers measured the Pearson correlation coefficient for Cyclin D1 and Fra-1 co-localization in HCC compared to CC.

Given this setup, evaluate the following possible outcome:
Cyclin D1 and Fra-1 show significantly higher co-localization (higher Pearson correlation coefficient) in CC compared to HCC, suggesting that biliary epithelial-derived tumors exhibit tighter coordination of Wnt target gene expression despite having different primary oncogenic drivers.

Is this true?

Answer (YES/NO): NO